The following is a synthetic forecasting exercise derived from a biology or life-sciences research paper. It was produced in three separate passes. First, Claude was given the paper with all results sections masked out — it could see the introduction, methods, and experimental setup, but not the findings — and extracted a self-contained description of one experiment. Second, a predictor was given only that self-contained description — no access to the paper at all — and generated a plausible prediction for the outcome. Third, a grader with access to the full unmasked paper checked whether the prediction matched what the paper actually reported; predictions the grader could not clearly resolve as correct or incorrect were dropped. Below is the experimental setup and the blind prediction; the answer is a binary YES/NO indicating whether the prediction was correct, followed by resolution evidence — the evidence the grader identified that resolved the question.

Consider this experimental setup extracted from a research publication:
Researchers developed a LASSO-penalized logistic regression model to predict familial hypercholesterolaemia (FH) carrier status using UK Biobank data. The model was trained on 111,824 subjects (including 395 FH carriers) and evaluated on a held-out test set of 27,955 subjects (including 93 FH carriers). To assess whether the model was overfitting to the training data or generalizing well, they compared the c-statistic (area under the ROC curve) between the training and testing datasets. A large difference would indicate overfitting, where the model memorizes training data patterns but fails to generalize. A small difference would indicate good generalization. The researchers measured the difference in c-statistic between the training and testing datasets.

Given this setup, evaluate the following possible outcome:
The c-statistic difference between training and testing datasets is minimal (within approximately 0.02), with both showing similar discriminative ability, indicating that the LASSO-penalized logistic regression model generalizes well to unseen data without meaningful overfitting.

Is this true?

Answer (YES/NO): YES